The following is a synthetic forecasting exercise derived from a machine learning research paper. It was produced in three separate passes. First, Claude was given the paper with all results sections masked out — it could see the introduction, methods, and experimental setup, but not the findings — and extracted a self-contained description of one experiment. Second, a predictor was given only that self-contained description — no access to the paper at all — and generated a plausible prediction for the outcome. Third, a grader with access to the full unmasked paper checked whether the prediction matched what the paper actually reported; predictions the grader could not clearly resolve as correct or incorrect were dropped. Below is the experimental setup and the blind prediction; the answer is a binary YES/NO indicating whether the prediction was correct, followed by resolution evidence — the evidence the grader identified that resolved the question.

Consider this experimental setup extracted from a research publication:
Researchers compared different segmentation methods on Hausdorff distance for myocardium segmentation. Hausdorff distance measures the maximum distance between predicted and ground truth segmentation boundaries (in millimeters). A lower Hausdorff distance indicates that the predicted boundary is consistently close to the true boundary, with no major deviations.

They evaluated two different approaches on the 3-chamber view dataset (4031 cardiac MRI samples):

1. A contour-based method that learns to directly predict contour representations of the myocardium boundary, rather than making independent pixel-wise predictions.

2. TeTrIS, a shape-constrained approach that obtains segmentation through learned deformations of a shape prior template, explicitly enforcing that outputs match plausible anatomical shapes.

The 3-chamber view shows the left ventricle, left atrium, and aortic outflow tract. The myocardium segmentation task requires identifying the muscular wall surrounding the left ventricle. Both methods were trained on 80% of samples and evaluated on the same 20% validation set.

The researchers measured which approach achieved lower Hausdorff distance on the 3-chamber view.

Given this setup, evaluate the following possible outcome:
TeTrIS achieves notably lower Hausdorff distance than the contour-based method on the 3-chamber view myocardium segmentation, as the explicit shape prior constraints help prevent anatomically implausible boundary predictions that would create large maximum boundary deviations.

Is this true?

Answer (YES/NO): NO